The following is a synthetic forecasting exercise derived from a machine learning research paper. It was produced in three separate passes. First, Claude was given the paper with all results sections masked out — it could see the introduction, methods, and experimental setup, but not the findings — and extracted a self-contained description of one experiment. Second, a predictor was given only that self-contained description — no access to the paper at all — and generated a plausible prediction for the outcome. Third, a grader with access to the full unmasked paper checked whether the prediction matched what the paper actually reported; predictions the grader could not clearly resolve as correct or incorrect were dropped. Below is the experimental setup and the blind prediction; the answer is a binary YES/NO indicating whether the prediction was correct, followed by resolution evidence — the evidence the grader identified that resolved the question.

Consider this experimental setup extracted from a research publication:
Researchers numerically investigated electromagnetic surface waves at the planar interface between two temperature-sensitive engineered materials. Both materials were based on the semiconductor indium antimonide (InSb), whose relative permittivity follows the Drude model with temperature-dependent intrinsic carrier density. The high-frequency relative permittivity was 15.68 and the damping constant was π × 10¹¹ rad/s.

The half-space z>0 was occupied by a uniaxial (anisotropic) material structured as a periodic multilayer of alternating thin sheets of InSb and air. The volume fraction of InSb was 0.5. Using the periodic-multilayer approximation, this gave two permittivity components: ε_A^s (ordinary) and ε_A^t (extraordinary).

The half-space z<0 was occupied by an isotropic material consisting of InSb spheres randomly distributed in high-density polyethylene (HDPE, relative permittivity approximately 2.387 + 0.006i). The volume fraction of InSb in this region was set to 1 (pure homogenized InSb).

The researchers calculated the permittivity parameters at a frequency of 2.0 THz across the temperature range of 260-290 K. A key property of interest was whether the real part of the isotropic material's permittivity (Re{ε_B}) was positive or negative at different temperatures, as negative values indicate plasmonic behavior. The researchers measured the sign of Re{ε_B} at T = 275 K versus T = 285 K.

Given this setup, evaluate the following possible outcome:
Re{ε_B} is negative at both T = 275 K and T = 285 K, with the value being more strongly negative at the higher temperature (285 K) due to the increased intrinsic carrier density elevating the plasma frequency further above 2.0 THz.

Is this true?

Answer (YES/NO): NO